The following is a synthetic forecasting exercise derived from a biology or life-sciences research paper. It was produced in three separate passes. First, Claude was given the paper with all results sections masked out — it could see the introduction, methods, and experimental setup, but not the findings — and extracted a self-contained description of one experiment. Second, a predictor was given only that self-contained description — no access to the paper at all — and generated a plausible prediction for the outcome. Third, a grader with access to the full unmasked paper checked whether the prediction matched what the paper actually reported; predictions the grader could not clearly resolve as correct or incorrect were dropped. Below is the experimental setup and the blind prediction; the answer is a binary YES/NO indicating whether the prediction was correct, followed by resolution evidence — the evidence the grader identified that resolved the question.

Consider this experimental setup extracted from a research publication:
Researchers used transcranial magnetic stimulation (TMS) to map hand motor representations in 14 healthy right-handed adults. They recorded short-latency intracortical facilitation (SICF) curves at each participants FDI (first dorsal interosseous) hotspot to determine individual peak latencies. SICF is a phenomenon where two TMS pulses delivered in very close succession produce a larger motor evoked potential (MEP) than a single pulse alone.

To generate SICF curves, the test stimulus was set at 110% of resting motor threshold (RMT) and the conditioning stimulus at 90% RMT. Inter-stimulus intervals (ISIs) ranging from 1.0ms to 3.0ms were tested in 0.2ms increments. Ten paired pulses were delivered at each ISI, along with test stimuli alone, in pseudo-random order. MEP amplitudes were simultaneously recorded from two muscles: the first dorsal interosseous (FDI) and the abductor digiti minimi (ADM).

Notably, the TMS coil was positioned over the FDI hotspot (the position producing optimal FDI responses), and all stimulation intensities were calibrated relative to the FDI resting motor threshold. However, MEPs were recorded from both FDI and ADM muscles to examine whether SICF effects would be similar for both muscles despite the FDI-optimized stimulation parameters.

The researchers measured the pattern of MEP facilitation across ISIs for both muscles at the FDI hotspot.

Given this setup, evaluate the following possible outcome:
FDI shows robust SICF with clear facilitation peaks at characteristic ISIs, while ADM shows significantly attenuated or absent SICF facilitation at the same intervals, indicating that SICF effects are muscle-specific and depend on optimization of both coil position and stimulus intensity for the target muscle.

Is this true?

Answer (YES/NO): NO